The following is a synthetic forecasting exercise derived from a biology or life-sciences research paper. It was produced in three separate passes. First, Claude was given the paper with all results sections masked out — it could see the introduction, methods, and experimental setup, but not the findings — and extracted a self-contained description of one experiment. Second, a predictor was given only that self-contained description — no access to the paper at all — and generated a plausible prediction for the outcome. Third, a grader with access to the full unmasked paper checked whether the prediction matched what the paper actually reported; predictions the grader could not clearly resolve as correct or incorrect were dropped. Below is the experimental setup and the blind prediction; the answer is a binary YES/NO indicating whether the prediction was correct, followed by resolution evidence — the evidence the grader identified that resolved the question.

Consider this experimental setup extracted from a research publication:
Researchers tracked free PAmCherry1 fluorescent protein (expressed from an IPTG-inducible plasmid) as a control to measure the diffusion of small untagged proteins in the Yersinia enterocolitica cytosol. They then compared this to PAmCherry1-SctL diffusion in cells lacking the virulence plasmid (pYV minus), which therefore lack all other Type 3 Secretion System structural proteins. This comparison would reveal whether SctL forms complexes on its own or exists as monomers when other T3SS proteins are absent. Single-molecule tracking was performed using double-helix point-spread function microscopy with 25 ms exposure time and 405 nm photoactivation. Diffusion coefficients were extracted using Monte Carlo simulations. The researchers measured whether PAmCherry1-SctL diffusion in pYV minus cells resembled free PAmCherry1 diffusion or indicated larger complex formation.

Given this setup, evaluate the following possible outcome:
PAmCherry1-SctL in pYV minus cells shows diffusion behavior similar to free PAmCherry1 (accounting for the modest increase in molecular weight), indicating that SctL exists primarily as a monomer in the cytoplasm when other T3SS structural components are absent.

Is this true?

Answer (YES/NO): NO